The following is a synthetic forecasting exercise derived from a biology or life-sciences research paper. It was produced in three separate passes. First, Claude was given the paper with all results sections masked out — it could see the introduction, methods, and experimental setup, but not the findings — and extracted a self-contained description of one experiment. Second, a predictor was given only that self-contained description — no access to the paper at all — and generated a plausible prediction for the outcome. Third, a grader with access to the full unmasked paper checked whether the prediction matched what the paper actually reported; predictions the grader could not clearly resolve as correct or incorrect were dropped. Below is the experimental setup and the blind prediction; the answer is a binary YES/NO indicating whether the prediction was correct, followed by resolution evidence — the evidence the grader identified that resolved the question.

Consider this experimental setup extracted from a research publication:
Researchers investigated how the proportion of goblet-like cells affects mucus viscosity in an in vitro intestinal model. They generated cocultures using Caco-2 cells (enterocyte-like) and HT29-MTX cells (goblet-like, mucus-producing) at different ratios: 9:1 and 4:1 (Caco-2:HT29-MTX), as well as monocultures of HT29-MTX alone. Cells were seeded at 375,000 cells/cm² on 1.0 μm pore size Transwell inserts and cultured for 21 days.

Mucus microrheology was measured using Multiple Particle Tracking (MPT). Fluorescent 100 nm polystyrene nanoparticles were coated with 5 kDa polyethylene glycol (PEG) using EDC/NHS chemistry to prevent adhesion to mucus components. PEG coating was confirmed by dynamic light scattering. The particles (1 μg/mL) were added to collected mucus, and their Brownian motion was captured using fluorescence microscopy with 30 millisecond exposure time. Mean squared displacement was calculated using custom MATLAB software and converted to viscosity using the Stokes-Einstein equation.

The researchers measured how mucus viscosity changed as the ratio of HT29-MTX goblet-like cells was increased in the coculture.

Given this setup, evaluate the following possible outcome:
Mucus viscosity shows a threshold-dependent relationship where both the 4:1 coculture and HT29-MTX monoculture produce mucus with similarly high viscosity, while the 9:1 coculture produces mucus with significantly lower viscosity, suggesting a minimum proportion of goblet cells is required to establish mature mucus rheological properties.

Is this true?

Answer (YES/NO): NO